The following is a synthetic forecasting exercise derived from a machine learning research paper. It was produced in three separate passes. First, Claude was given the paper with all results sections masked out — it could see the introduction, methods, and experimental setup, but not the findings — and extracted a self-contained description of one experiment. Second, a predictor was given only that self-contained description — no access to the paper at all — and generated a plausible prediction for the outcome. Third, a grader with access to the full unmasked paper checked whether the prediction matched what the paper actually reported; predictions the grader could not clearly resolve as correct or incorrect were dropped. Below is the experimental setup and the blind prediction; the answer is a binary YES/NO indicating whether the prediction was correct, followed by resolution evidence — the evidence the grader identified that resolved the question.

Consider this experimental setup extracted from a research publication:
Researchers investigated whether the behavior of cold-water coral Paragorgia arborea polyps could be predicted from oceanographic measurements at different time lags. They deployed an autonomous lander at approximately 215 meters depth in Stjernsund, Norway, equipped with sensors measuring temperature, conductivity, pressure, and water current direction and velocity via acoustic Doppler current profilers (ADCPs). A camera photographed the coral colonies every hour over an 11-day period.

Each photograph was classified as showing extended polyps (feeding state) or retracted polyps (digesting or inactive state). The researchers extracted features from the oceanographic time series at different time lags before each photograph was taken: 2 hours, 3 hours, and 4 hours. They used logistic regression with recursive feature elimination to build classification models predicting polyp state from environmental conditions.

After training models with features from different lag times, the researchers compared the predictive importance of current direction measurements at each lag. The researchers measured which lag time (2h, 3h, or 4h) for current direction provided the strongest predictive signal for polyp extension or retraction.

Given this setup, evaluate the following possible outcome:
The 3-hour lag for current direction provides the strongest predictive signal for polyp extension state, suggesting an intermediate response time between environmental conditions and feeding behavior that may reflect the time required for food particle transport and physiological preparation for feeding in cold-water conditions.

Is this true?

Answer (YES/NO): YES